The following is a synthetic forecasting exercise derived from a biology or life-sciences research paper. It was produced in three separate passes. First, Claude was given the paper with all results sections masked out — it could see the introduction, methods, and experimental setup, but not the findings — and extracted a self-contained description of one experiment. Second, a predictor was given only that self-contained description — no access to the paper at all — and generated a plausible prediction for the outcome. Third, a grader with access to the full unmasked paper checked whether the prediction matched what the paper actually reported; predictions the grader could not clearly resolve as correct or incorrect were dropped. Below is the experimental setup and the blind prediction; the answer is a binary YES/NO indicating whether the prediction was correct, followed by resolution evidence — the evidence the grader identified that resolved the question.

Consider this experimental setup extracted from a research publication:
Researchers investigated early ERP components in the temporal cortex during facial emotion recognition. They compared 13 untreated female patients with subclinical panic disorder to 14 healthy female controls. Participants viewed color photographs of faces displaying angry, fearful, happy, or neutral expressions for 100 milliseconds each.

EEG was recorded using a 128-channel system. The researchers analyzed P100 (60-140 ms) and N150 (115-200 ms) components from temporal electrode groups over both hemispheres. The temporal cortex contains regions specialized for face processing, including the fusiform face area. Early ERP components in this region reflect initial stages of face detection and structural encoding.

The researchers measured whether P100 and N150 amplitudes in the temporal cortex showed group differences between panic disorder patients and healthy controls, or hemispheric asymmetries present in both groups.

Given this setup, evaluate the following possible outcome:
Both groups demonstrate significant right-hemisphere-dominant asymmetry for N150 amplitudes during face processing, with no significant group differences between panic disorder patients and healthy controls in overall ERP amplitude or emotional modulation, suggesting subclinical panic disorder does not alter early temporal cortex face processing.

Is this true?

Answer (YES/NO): YES